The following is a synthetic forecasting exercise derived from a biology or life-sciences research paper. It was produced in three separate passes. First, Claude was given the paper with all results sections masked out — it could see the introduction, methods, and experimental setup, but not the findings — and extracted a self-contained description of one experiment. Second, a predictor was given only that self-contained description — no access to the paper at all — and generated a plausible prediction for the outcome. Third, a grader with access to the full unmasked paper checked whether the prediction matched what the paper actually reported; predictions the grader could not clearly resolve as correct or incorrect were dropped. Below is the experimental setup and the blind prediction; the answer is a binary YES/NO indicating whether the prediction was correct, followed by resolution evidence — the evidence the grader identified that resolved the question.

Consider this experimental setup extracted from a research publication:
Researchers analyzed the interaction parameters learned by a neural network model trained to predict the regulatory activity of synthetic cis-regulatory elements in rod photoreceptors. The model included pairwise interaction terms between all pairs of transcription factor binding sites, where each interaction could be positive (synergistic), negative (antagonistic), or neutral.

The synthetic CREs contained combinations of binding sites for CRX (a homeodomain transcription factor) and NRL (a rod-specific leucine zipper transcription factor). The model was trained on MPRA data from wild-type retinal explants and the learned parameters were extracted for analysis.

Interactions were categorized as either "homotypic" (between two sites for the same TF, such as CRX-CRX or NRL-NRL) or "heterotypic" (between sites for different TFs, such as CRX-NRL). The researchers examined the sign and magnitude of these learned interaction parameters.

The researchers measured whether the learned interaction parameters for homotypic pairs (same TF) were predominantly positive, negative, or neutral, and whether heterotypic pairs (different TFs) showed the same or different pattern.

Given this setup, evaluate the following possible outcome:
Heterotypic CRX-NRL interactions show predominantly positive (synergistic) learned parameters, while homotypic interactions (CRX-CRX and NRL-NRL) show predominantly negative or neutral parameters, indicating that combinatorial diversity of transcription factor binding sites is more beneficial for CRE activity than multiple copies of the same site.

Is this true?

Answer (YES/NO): YES